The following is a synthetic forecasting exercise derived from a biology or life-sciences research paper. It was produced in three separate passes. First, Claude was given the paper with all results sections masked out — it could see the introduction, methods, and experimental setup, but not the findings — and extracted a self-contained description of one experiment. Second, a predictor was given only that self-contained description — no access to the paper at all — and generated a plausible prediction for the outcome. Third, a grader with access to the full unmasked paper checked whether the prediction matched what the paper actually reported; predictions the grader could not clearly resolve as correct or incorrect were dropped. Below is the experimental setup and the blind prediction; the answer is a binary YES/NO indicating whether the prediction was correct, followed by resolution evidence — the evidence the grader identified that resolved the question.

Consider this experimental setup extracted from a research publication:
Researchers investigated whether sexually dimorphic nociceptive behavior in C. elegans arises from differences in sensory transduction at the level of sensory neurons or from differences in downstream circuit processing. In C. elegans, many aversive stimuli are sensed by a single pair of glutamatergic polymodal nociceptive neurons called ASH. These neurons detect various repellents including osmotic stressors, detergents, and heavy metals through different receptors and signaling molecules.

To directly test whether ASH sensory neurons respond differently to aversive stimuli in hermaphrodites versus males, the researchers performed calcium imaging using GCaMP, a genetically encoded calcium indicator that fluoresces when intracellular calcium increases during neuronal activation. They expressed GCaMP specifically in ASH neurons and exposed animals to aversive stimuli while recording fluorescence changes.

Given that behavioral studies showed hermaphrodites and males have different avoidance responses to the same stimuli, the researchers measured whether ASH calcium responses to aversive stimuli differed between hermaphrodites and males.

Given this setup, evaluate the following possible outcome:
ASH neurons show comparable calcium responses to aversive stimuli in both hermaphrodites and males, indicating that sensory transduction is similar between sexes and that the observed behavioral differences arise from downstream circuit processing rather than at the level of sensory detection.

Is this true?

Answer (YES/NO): YES